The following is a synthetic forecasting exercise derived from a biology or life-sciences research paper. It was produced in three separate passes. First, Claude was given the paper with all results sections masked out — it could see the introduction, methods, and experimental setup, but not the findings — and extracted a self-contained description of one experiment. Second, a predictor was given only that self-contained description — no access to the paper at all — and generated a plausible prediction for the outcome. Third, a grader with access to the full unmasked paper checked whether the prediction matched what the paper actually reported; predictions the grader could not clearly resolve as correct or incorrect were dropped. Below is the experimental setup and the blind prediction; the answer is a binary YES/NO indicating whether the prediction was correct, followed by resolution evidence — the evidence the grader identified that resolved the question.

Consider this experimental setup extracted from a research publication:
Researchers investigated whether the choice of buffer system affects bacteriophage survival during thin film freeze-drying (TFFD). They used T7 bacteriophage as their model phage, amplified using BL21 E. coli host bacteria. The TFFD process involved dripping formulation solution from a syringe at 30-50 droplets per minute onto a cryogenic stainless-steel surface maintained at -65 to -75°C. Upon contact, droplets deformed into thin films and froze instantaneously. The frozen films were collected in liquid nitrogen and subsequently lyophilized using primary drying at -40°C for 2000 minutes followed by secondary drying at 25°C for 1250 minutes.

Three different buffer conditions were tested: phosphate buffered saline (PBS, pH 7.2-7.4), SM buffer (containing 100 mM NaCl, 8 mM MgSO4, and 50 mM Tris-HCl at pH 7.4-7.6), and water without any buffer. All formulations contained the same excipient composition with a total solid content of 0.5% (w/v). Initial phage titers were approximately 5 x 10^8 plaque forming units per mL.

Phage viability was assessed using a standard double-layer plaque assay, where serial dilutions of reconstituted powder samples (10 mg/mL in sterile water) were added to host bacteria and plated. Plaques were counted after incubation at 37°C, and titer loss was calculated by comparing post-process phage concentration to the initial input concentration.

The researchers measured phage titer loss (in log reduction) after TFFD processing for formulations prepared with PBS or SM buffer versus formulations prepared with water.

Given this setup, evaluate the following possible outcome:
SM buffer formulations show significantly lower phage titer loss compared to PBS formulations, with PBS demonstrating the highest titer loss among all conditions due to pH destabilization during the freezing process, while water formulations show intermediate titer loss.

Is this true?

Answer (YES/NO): NO